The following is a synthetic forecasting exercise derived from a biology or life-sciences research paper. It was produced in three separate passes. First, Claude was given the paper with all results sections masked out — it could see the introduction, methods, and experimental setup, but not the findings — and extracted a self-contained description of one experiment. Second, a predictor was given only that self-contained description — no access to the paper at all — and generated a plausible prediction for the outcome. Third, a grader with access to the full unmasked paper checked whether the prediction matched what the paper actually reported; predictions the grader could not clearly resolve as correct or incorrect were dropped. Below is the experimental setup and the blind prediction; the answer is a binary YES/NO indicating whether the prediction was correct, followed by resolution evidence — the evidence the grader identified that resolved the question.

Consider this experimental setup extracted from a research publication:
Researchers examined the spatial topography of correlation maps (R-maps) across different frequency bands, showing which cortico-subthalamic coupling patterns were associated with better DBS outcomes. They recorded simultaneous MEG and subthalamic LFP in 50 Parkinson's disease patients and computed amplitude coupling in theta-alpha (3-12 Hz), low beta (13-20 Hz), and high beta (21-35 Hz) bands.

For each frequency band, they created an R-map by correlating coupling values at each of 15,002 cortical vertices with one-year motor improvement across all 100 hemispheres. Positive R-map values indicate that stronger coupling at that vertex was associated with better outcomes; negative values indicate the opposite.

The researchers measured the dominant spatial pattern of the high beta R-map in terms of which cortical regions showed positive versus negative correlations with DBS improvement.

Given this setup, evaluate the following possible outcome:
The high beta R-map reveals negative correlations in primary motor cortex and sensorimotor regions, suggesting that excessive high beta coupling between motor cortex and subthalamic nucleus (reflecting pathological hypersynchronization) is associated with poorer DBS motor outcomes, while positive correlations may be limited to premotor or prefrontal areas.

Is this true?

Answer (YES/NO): YES